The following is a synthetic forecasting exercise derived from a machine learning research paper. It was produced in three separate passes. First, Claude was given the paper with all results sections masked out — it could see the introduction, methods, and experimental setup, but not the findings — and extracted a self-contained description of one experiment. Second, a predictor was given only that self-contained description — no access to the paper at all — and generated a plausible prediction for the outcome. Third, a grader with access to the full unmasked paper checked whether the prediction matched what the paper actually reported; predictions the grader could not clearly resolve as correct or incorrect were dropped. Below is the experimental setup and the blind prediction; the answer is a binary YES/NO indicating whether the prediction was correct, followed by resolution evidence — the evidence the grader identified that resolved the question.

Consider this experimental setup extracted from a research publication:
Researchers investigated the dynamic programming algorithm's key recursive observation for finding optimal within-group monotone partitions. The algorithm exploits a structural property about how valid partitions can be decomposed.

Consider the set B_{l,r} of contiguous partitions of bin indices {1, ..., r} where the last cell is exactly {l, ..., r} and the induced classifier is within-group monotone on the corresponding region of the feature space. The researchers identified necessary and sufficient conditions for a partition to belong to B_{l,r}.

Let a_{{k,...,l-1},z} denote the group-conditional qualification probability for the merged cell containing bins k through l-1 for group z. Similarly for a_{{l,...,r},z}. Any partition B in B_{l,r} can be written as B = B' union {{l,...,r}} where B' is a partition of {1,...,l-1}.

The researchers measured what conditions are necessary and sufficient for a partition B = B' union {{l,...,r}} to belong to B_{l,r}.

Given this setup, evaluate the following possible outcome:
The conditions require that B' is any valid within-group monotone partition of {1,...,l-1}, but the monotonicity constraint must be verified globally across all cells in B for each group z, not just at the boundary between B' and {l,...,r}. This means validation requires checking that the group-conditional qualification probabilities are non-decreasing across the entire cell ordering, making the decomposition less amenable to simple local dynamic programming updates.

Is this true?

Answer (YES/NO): NO